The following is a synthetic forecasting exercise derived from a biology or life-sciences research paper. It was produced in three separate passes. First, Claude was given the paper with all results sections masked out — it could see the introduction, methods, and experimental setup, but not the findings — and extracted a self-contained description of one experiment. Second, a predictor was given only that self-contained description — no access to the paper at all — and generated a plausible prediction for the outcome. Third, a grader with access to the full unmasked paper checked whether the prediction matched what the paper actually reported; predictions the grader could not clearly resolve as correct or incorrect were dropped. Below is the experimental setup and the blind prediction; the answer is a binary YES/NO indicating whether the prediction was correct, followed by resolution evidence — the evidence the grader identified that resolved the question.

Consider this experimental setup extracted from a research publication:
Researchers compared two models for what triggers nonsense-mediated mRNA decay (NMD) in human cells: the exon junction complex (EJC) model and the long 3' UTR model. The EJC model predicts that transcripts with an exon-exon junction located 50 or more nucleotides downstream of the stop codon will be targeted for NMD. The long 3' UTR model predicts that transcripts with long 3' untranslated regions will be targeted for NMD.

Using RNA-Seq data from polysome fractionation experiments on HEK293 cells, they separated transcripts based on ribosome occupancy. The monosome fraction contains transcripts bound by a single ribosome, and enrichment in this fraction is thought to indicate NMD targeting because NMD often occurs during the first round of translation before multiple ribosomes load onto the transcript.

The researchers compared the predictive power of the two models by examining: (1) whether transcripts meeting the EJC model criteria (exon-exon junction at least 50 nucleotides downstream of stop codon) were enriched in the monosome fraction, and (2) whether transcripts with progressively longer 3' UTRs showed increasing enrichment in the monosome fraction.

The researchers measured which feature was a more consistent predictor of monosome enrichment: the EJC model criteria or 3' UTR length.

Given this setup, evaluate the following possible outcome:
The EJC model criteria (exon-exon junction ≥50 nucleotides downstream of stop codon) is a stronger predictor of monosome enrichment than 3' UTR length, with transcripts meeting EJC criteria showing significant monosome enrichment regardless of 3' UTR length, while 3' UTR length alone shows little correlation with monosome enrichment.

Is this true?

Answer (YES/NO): YES